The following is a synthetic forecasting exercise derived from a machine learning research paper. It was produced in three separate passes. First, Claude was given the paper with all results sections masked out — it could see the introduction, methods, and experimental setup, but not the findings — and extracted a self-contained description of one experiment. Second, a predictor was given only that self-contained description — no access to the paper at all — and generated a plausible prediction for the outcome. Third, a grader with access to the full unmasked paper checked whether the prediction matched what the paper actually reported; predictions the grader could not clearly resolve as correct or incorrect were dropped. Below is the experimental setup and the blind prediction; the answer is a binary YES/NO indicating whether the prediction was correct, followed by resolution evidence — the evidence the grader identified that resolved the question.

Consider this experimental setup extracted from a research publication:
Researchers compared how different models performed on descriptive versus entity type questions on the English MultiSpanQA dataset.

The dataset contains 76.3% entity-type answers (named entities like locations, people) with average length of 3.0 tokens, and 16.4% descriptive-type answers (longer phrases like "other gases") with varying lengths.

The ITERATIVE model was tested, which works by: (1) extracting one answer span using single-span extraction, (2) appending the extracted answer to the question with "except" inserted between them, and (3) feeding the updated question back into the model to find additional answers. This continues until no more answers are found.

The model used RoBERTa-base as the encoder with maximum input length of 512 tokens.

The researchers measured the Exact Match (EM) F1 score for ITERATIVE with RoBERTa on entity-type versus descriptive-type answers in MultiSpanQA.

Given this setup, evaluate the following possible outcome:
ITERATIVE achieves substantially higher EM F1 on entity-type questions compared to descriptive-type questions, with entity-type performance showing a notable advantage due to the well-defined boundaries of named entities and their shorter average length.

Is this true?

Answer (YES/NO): YES